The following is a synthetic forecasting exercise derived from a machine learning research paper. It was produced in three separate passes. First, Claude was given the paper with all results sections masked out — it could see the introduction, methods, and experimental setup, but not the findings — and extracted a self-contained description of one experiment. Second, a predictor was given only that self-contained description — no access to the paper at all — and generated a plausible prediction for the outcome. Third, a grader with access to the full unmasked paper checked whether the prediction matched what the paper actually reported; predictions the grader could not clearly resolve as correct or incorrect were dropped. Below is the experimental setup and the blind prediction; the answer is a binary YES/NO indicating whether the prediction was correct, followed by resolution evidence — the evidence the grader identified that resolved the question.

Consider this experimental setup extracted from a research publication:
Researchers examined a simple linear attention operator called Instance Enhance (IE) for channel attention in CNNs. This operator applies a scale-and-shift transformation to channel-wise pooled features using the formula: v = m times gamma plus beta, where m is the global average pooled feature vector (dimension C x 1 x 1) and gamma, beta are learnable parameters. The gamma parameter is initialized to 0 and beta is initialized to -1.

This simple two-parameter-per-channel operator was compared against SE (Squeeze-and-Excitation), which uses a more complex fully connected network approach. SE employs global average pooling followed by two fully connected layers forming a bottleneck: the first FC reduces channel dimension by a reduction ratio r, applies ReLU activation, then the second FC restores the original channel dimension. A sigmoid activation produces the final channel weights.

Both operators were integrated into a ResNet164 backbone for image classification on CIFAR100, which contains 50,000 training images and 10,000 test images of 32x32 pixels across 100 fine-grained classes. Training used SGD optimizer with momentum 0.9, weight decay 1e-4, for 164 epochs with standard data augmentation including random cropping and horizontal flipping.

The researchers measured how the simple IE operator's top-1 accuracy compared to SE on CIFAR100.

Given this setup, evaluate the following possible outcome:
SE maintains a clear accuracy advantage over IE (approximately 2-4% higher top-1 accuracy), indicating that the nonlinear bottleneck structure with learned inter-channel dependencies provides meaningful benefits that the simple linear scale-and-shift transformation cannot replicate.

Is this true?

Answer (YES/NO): NO